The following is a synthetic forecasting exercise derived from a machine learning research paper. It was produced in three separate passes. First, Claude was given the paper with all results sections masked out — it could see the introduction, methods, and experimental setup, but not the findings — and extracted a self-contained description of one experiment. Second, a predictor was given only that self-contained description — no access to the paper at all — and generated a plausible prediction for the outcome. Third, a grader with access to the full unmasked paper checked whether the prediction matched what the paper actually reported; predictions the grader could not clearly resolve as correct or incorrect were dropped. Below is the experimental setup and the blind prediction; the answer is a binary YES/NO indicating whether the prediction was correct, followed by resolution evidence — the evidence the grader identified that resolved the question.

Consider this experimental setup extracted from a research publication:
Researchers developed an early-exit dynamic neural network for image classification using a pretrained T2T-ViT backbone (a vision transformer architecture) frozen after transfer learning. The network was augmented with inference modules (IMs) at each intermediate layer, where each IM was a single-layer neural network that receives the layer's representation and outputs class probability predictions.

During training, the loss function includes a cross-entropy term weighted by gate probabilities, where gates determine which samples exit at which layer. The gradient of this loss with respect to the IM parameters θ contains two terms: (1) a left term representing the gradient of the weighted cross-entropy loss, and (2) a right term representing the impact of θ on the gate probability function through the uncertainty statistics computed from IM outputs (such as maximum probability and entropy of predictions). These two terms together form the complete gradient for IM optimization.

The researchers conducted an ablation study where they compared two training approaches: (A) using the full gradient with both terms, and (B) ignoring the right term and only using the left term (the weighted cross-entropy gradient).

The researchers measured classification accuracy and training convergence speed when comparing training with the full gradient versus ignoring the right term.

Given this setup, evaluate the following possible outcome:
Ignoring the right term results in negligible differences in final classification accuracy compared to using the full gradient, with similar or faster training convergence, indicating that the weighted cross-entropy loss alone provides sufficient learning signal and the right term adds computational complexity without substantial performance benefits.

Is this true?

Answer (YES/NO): YES